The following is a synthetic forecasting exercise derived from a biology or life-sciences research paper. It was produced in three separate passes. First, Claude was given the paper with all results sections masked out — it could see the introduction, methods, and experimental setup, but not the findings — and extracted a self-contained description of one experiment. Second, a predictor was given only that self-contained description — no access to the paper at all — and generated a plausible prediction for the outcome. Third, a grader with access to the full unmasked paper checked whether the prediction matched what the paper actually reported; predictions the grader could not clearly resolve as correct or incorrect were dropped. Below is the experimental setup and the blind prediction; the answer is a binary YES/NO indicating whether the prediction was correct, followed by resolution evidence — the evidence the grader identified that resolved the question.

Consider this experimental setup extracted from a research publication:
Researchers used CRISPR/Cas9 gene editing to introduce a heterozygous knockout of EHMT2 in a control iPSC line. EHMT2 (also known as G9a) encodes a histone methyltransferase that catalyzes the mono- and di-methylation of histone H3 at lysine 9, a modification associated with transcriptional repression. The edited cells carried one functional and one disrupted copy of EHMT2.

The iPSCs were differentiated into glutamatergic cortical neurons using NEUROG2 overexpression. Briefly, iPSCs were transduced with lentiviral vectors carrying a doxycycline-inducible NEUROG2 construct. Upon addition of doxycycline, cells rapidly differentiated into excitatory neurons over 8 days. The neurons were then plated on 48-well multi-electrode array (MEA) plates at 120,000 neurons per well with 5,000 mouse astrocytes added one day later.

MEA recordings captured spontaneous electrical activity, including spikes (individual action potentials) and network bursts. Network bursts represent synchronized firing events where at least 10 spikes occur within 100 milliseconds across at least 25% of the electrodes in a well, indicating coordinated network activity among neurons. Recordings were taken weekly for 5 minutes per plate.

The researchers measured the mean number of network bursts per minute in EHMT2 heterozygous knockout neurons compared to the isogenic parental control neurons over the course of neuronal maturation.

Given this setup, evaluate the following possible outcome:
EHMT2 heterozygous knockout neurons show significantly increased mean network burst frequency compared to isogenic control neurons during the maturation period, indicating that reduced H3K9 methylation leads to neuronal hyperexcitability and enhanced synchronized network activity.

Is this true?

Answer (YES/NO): YES